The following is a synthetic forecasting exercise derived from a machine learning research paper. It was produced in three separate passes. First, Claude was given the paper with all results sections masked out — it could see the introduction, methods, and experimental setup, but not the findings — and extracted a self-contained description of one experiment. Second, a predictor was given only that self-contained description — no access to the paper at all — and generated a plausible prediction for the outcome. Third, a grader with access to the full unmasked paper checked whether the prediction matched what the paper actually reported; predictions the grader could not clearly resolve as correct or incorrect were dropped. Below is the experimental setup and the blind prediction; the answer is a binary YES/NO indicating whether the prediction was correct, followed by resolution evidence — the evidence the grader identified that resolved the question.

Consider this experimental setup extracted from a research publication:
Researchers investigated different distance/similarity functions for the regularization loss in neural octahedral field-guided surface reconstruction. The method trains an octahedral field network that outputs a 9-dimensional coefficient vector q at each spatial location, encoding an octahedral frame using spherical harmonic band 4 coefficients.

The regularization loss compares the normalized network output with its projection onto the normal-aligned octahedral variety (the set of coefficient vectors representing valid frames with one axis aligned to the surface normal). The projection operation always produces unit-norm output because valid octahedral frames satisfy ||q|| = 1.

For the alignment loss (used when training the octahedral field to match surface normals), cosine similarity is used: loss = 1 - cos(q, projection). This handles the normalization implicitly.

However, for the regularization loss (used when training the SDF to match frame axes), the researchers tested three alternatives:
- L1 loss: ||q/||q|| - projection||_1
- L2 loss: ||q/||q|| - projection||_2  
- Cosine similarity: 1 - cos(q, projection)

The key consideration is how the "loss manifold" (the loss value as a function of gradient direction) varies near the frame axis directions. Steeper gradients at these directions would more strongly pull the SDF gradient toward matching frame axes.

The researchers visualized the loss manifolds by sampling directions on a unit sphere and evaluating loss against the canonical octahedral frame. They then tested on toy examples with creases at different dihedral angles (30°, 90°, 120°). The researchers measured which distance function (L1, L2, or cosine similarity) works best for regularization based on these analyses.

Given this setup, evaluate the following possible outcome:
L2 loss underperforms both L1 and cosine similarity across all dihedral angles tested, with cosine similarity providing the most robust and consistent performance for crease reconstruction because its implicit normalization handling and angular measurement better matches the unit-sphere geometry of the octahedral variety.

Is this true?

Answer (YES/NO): NO